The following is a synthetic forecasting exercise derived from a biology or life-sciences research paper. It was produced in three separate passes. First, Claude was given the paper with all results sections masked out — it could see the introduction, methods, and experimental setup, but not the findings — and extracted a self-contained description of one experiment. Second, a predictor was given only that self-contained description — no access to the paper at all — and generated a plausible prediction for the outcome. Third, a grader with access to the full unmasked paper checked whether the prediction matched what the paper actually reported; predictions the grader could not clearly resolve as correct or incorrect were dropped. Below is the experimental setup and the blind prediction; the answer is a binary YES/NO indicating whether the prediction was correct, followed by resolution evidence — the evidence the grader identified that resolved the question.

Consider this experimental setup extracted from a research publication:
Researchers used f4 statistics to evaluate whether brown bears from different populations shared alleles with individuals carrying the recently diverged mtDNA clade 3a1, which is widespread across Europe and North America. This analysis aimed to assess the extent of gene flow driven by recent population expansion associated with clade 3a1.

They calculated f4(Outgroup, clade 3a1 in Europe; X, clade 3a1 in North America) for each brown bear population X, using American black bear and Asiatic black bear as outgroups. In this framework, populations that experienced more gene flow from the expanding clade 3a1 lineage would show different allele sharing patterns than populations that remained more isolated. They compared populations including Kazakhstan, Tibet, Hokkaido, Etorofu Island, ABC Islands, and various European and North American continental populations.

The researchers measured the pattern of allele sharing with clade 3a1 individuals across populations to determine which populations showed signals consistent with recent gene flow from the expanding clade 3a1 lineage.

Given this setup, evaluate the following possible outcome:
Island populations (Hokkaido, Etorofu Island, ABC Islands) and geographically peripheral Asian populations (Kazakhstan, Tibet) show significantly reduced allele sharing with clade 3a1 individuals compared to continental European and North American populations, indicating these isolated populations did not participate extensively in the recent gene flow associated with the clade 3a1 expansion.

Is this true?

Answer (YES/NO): NO